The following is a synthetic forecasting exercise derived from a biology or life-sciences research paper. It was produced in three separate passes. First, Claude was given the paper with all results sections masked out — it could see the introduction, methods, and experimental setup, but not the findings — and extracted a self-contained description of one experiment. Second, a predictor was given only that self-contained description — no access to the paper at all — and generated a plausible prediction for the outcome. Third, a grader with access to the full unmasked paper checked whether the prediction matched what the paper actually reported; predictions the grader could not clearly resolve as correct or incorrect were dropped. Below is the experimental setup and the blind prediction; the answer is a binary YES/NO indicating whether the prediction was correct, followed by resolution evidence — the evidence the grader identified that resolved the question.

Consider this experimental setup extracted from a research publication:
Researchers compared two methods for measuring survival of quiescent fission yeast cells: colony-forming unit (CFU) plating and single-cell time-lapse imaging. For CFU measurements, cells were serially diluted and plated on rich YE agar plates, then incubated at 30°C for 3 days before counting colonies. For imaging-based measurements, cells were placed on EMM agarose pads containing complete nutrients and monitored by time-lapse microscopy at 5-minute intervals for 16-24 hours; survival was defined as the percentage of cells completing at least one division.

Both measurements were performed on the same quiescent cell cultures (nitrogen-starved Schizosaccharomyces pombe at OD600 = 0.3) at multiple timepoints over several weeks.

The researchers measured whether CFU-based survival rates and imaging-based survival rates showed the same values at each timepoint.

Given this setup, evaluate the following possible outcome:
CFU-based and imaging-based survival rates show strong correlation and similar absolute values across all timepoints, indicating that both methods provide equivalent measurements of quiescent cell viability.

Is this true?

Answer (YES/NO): YES